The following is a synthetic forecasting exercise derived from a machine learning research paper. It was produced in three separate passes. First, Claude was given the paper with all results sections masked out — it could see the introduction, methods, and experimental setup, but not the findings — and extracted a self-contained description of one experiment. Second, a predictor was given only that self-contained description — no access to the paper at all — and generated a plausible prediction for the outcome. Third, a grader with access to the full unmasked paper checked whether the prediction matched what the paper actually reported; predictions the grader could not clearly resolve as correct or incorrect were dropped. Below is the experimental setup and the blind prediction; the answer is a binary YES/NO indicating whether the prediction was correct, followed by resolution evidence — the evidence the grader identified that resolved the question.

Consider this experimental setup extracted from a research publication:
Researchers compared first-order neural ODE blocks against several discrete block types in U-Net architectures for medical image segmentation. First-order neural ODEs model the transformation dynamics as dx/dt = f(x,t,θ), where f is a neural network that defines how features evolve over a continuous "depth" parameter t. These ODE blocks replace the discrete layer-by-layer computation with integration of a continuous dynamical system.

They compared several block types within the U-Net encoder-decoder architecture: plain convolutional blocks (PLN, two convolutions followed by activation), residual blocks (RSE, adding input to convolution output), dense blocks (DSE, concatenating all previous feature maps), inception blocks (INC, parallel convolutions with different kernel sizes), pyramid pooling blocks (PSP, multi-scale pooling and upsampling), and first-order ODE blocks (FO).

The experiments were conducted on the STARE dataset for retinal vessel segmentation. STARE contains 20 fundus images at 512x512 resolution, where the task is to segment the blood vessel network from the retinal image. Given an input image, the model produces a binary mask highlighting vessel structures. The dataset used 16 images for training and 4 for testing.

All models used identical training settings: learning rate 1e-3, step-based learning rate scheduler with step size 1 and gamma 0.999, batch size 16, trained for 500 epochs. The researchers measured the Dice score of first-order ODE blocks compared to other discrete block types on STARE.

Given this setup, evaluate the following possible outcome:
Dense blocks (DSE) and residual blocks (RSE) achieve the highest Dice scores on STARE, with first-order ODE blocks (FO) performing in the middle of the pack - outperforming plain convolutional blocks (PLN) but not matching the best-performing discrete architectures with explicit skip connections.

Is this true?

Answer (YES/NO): NO